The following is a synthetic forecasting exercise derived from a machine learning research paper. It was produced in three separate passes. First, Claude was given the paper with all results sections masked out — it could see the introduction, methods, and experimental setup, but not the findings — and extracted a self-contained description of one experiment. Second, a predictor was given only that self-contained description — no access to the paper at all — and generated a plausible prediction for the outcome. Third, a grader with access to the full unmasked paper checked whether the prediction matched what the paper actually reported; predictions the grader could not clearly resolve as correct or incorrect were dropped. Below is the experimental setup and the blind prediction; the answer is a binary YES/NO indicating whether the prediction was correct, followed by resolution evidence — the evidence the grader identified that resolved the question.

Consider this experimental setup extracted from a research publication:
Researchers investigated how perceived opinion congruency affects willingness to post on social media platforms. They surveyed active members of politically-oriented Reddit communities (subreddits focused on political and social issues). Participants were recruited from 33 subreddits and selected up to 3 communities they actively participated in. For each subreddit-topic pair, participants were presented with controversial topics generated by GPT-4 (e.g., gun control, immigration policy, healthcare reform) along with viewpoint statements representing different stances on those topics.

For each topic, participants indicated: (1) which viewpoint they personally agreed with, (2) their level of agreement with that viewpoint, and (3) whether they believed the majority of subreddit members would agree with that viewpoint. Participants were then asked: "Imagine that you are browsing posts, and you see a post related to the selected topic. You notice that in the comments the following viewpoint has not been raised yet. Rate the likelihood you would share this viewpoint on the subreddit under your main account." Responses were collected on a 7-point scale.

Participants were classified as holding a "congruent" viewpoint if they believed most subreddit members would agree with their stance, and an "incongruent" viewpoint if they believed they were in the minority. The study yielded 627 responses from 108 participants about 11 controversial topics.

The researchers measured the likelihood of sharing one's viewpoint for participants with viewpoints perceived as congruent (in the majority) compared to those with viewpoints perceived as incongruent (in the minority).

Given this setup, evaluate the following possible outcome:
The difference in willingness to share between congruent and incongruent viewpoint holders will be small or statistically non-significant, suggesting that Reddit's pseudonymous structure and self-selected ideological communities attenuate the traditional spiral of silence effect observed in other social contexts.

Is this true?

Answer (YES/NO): NO